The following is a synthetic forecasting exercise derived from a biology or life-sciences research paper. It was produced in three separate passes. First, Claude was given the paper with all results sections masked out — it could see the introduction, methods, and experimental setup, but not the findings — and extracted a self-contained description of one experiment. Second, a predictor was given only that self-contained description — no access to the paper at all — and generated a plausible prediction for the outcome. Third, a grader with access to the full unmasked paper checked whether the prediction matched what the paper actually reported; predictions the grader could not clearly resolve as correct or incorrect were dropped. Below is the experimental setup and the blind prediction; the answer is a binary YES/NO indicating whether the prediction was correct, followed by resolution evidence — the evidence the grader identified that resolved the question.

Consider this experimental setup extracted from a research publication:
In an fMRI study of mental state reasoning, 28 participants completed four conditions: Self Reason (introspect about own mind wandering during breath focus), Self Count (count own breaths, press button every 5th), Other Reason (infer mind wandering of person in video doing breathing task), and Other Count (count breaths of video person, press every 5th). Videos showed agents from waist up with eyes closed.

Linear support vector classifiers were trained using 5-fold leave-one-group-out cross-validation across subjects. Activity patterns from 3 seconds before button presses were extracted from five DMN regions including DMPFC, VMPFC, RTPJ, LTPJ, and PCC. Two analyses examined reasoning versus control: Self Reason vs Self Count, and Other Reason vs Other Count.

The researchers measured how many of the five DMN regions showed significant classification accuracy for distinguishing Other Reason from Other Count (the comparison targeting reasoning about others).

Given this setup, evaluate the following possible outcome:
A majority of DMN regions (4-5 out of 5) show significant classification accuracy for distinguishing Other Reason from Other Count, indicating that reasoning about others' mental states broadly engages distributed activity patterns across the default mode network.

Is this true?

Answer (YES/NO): NO